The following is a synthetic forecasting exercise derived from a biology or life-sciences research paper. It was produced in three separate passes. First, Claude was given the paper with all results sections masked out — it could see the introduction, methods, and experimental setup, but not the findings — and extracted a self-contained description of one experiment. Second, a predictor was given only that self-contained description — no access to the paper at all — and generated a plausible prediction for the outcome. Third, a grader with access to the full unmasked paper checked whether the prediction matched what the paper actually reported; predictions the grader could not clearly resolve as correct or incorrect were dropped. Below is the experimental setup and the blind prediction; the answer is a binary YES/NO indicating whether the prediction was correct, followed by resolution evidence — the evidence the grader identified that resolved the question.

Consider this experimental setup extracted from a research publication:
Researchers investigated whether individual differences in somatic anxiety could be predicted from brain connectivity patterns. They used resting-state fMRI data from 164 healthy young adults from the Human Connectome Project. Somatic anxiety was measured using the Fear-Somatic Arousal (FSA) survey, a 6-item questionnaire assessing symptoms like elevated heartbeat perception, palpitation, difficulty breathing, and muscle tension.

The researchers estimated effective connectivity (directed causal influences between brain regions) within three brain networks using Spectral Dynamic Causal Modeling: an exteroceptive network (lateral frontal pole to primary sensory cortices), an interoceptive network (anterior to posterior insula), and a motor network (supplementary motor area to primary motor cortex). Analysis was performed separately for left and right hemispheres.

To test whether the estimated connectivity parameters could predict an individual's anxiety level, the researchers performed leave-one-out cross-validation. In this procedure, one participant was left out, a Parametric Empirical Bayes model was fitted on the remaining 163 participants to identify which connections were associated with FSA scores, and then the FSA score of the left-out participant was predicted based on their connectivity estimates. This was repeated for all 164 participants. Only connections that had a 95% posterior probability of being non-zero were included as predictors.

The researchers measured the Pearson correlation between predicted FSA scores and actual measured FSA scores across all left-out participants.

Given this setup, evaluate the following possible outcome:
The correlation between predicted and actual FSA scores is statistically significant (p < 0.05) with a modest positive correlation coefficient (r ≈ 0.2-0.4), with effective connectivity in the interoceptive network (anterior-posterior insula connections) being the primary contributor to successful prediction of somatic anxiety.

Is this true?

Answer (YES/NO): NO